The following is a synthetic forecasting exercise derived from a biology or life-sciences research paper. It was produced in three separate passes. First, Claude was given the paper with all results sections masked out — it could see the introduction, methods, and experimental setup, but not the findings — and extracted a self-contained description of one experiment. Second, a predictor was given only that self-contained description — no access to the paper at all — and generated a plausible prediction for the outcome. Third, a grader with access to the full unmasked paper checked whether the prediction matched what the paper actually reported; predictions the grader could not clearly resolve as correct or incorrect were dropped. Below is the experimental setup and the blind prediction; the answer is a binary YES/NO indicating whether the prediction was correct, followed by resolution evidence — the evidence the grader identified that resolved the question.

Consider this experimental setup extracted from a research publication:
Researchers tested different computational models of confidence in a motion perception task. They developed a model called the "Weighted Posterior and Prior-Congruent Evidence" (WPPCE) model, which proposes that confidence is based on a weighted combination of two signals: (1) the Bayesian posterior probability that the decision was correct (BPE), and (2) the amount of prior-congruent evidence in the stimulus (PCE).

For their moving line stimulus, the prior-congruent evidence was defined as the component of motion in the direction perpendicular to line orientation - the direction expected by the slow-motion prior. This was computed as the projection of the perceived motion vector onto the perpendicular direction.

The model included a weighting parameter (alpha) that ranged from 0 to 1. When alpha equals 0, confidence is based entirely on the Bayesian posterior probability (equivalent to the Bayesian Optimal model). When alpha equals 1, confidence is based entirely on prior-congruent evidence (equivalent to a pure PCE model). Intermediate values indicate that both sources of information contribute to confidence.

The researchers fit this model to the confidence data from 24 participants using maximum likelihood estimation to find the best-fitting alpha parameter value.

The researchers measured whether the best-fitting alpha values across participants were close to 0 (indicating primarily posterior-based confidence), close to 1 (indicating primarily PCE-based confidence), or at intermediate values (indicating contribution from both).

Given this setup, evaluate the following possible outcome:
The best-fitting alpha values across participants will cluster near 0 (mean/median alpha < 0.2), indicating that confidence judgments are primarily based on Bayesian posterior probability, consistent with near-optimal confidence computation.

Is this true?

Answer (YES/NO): NO